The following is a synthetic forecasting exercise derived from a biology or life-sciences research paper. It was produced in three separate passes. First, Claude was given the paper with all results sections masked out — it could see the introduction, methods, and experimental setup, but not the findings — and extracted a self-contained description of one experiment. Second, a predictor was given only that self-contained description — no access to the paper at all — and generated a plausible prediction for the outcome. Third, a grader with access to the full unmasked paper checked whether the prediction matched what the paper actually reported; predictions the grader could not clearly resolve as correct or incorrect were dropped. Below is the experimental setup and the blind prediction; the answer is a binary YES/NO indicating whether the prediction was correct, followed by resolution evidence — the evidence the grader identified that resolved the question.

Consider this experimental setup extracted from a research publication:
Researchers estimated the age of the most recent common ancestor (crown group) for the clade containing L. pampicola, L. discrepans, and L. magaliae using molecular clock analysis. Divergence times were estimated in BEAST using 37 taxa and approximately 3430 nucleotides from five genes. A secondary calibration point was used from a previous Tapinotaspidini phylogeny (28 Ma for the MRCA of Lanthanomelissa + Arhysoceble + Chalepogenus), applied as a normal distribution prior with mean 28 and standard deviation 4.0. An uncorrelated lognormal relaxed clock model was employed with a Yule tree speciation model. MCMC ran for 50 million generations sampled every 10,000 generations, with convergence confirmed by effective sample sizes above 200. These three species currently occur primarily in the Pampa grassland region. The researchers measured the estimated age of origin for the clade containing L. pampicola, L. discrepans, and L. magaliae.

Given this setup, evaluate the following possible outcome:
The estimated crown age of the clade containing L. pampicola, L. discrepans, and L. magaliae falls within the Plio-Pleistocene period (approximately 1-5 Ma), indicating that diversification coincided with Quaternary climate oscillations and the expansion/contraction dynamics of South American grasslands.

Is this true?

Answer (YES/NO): NO